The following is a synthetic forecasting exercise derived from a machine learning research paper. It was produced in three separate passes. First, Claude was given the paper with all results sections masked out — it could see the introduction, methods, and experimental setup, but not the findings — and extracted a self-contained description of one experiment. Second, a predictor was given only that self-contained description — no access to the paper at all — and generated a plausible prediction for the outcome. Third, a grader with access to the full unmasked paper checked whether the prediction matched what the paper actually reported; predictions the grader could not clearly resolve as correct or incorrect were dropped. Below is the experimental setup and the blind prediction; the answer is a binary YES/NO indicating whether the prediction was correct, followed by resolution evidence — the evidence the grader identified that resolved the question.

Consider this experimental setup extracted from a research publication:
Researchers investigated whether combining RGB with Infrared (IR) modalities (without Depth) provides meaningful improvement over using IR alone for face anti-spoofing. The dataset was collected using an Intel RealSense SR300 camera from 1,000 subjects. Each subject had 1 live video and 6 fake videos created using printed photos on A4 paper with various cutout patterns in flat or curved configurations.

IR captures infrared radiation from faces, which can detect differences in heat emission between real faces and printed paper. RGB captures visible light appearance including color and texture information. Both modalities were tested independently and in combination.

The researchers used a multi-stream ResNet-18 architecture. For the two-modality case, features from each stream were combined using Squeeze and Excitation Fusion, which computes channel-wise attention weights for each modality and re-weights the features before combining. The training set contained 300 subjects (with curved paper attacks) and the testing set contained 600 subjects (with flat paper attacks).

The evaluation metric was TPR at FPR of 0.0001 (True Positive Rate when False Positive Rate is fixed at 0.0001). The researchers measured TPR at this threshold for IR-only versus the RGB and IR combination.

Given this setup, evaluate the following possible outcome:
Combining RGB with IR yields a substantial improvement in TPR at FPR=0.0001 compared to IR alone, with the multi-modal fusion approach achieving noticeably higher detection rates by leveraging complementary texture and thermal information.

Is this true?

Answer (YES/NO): YES